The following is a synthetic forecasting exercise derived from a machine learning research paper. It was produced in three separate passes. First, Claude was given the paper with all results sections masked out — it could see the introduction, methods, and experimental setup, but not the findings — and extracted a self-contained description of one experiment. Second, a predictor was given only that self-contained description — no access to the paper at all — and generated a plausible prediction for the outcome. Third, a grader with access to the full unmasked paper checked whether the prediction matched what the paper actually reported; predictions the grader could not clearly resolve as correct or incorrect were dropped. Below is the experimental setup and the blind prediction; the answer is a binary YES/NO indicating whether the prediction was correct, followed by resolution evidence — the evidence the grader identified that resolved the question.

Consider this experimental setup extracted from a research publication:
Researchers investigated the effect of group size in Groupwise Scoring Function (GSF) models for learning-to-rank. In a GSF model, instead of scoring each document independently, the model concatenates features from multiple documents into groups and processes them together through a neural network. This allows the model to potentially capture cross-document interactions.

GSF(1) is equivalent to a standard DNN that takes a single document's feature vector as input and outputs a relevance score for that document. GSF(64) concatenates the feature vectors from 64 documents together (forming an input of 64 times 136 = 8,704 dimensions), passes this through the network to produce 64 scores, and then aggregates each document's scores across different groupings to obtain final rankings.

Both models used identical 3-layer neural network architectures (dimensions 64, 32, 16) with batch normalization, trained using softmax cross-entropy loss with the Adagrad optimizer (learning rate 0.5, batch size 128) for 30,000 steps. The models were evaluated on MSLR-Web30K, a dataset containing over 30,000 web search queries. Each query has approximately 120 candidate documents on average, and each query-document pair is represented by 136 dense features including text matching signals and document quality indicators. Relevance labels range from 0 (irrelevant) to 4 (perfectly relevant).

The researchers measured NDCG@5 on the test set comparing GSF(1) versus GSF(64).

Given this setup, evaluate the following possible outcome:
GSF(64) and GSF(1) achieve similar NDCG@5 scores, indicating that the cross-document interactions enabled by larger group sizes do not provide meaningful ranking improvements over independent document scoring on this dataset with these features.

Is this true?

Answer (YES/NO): NO